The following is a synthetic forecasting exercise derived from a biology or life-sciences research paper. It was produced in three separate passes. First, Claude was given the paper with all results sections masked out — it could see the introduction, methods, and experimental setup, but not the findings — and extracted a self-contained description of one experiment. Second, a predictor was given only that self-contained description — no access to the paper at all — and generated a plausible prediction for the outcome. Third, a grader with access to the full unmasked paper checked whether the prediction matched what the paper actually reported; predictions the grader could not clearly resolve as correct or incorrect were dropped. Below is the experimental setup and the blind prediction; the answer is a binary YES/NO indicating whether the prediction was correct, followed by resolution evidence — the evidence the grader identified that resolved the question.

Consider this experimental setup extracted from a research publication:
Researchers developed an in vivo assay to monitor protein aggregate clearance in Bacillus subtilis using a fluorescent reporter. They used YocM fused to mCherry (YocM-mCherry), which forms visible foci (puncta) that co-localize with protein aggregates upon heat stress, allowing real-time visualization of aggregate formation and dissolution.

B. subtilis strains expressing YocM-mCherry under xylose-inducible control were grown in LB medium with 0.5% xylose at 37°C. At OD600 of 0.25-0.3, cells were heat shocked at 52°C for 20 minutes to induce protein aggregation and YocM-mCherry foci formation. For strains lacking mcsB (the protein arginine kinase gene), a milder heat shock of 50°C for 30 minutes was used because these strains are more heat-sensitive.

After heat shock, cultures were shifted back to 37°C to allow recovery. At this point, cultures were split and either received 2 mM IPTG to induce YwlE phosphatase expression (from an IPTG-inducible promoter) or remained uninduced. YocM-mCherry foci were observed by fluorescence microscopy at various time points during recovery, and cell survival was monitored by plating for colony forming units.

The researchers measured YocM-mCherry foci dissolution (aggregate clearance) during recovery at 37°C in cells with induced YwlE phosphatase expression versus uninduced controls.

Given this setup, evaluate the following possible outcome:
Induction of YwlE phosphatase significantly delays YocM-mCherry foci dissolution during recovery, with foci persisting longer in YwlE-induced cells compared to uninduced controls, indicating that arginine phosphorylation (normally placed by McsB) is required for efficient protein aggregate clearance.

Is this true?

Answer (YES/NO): YES